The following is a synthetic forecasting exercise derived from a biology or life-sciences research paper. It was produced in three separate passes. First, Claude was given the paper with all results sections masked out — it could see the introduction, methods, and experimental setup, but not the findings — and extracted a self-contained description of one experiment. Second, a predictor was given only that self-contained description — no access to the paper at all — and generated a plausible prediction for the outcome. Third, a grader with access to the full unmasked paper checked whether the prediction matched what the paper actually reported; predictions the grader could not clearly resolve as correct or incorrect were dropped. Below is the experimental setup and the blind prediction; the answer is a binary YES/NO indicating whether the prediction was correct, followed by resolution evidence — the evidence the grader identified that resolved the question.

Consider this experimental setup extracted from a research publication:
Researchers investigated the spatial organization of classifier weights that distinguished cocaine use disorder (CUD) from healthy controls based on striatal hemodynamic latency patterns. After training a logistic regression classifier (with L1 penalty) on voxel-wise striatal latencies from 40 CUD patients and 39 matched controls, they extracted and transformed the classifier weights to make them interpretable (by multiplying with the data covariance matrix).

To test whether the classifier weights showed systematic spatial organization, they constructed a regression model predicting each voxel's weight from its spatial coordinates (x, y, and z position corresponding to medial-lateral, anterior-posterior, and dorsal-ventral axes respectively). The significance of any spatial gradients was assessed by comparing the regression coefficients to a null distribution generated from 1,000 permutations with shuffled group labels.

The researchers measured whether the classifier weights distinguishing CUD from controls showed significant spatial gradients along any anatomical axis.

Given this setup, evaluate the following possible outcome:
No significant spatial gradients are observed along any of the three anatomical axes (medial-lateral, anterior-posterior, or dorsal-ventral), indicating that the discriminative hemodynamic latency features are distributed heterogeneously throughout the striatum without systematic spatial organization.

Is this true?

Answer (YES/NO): NO